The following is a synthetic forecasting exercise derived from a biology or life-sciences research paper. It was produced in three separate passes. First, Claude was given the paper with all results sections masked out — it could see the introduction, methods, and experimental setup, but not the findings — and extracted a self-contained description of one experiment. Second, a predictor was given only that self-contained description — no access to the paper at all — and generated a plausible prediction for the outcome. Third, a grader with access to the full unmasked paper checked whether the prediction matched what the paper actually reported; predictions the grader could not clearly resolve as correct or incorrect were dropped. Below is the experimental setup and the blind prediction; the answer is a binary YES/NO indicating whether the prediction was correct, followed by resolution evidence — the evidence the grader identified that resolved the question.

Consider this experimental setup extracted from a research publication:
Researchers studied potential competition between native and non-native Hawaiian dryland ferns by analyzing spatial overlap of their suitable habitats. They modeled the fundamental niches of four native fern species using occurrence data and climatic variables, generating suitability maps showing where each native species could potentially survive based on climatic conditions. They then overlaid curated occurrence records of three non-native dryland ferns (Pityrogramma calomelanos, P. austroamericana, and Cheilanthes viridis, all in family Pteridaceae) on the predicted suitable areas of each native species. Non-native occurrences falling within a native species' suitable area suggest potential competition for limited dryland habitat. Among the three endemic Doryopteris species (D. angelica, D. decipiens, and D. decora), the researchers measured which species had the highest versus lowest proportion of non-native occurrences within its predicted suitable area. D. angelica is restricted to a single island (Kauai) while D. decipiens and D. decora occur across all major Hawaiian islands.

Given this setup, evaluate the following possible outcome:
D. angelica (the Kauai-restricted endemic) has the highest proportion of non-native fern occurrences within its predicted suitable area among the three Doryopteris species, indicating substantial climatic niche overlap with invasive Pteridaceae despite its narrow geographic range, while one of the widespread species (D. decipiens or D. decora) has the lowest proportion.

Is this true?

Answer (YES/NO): NO